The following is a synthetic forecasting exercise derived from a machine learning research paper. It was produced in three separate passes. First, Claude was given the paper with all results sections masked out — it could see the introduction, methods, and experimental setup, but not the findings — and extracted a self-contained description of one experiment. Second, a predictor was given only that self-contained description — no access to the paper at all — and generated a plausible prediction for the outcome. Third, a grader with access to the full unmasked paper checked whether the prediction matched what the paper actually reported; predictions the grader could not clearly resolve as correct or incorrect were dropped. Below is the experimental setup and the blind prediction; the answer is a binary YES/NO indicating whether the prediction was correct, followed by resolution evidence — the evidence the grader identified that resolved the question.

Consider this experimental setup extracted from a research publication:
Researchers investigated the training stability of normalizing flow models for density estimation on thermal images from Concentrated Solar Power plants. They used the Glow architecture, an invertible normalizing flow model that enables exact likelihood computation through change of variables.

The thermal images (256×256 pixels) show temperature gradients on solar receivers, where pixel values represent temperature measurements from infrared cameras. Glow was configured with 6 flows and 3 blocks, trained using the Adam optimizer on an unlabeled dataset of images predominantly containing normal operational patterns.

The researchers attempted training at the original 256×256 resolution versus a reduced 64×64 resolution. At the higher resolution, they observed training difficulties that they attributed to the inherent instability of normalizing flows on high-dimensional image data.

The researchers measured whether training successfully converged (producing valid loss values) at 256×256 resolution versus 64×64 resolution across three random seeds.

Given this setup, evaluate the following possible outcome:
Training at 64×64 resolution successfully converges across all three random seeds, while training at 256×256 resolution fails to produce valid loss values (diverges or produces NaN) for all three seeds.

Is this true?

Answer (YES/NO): YES